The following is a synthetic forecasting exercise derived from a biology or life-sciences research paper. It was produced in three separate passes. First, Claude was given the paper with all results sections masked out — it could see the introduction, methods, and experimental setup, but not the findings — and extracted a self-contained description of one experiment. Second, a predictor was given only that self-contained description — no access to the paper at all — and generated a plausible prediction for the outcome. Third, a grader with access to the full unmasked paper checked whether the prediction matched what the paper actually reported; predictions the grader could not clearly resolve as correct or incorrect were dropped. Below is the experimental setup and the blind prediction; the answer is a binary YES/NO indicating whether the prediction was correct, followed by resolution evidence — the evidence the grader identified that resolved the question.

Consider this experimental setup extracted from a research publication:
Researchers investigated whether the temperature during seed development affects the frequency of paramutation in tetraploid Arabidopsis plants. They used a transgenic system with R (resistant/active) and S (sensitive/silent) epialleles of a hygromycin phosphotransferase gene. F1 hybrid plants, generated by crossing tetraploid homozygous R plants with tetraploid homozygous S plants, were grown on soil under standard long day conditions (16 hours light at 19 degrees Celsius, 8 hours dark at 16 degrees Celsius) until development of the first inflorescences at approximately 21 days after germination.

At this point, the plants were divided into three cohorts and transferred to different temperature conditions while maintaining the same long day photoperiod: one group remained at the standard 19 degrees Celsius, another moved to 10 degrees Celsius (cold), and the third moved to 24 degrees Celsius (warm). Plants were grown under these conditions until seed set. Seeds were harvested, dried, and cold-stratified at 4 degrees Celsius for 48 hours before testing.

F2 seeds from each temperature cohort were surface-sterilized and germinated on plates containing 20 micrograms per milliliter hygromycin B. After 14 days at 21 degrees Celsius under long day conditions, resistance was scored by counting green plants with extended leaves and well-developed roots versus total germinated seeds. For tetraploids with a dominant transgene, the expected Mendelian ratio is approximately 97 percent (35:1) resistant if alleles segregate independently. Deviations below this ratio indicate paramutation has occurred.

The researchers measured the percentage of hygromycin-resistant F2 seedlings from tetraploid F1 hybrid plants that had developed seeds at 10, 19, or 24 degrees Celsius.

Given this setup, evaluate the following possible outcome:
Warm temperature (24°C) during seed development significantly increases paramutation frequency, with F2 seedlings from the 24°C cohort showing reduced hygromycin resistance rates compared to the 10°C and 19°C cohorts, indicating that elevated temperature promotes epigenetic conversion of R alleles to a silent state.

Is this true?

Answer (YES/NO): YES